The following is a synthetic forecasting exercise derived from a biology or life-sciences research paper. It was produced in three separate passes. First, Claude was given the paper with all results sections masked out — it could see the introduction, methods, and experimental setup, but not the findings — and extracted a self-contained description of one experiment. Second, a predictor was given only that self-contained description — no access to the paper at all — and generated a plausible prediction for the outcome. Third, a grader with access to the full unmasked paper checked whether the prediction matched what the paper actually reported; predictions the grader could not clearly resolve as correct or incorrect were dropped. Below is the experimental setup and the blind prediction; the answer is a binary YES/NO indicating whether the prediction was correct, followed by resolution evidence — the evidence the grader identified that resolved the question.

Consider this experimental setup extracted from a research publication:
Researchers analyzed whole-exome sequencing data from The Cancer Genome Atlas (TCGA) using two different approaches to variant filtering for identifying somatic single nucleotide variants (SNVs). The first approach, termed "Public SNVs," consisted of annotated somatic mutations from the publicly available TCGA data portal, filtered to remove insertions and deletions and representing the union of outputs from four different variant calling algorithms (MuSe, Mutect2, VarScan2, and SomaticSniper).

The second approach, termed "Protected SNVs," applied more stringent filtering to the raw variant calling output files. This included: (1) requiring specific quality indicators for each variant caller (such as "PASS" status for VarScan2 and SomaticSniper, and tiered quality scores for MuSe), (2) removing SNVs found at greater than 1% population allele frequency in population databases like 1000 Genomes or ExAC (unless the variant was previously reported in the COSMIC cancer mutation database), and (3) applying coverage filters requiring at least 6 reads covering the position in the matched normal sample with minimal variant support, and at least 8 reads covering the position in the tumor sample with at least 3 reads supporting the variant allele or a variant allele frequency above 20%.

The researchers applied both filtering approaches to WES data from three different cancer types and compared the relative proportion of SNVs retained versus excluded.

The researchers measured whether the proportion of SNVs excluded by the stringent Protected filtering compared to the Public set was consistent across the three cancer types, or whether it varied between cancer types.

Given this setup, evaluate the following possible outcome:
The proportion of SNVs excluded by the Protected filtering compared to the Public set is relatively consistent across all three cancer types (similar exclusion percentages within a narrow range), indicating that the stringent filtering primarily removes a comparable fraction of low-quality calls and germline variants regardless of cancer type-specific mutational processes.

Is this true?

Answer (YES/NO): NO